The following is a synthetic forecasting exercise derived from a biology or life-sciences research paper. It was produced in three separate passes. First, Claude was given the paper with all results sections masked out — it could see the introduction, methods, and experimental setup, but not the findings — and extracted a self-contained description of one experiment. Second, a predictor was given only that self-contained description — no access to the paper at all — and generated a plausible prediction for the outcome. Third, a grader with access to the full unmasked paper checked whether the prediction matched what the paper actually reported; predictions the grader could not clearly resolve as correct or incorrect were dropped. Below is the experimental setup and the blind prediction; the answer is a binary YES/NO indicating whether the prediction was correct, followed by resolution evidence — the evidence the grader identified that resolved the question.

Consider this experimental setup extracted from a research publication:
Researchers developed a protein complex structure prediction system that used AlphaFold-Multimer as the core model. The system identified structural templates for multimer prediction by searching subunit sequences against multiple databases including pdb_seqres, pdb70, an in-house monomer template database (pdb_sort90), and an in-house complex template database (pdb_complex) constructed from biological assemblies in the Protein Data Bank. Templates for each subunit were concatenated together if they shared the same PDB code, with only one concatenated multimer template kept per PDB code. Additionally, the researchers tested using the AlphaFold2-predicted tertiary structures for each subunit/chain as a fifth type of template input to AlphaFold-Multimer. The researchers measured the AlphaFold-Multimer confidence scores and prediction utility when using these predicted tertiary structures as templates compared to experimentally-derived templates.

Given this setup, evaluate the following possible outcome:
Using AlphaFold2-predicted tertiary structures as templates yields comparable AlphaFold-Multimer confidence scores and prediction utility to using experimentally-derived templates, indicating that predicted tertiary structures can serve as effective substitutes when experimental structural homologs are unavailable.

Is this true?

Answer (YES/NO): NO